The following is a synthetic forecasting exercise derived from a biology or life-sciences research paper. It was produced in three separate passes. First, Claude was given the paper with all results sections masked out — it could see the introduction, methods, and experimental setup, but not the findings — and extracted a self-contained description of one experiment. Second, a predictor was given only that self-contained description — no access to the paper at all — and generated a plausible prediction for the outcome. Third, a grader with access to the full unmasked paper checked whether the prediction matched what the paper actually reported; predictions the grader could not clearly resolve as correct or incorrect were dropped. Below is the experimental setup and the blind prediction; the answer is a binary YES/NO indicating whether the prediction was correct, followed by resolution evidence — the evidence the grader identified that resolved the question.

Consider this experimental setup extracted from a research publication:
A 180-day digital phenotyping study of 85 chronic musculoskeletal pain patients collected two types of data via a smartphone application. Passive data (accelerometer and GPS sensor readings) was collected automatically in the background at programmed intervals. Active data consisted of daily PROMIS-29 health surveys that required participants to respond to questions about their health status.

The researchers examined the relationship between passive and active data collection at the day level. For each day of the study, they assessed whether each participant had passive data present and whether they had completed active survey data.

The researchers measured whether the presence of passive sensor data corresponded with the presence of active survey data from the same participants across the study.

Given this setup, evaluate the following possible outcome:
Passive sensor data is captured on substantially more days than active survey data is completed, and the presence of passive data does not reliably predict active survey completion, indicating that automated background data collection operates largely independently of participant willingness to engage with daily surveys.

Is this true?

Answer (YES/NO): NO